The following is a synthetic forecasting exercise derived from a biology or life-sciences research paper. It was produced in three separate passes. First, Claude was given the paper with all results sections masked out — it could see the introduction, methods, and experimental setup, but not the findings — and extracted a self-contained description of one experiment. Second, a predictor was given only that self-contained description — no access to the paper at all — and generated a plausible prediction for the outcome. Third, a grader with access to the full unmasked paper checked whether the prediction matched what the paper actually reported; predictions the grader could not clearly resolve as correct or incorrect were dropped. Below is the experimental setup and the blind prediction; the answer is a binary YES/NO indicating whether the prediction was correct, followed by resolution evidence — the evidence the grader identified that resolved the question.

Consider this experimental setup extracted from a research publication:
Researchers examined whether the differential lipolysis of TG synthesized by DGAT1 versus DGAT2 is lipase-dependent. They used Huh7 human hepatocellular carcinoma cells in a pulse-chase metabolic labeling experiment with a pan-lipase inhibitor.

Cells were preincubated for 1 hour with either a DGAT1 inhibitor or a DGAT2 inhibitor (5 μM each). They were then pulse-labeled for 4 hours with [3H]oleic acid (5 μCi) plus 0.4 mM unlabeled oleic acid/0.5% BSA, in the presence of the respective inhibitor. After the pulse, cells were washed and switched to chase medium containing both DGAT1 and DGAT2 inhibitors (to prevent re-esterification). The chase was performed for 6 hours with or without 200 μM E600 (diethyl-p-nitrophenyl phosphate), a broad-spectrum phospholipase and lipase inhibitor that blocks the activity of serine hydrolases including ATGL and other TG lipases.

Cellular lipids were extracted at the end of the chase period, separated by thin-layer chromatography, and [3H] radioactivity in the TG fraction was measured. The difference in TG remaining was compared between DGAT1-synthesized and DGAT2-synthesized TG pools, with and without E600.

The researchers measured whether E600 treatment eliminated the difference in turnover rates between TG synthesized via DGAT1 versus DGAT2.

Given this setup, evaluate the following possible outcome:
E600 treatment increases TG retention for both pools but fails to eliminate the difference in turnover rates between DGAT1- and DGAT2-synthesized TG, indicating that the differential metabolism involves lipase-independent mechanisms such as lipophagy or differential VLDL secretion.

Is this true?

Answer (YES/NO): NO